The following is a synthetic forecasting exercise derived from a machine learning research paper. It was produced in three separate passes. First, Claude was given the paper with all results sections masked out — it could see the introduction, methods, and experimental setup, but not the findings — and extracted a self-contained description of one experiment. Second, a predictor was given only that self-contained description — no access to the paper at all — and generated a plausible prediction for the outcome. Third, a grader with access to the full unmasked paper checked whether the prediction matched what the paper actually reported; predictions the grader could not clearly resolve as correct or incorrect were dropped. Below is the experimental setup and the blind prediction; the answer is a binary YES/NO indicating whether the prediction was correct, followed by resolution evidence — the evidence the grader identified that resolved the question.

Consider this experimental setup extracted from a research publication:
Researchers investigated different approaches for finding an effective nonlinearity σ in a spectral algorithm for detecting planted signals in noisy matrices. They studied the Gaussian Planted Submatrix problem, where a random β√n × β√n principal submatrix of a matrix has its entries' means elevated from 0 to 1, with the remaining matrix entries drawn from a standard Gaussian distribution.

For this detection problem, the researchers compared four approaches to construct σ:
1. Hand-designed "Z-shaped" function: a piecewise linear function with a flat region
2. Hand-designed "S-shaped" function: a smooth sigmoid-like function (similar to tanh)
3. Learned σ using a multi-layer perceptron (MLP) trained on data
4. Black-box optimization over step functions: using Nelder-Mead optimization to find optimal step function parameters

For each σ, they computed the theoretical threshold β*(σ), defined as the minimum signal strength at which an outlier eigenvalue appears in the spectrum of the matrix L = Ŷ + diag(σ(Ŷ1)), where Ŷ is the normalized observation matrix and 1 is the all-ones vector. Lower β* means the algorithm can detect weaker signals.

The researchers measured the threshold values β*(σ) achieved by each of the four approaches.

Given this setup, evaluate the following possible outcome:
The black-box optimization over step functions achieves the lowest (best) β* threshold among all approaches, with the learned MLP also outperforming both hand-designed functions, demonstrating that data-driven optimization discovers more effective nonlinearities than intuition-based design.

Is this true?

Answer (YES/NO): NO